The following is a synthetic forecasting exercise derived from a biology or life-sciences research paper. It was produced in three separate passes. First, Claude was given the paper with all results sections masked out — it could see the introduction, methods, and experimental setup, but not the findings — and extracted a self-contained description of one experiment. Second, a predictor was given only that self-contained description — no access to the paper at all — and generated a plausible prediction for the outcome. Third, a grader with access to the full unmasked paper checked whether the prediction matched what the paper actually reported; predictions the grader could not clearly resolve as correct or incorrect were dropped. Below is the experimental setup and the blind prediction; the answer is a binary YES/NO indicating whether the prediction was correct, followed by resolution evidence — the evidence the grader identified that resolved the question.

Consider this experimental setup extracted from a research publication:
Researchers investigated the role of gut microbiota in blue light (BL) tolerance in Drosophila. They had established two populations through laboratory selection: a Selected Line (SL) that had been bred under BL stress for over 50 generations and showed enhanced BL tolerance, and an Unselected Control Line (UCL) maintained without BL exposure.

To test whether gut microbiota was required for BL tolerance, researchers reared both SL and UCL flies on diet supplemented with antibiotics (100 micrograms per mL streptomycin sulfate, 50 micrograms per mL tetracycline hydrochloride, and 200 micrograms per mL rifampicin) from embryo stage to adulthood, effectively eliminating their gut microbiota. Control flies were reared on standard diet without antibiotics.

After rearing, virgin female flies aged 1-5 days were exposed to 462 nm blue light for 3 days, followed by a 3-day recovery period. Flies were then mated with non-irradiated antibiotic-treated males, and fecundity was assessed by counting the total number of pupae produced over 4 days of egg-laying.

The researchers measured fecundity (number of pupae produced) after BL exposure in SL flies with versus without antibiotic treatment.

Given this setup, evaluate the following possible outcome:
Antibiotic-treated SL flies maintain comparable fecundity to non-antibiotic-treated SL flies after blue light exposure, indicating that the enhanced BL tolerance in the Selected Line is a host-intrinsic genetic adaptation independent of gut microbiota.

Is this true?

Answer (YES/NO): NO